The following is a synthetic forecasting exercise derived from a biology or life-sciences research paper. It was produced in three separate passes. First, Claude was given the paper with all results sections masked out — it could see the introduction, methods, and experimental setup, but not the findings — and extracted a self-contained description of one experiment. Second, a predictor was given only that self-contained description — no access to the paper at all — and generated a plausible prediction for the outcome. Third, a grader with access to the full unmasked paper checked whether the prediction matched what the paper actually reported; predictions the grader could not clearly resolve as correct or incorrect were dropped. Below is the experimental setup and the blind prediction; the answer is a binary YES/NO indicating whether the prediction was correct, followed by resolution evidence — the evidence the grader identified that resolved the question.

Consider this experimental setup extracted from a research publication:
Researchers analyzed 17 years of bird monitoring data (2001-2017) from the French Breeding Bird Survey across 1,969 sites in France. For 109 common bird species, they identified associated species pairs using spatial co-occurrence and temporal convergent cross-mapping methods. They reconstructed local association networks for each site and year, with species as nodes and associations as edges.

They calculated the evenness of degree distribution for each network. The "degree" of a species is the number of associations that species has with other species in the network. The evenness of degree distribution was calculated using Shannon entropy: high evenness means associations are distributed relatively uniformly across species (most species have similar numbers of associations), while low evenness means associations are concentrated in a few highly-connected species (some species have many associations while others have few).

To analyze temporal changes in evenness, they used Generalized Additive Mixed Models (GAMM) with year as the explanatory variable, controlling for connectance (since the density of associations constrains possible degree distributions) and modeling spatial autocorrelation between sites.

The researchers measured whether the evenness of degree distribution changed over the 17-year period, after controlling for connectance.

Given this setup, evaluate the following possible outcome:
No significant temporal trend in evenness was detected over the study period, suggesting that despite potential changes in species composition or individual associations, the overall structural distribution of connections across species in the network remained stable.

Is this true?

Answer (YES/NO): NO